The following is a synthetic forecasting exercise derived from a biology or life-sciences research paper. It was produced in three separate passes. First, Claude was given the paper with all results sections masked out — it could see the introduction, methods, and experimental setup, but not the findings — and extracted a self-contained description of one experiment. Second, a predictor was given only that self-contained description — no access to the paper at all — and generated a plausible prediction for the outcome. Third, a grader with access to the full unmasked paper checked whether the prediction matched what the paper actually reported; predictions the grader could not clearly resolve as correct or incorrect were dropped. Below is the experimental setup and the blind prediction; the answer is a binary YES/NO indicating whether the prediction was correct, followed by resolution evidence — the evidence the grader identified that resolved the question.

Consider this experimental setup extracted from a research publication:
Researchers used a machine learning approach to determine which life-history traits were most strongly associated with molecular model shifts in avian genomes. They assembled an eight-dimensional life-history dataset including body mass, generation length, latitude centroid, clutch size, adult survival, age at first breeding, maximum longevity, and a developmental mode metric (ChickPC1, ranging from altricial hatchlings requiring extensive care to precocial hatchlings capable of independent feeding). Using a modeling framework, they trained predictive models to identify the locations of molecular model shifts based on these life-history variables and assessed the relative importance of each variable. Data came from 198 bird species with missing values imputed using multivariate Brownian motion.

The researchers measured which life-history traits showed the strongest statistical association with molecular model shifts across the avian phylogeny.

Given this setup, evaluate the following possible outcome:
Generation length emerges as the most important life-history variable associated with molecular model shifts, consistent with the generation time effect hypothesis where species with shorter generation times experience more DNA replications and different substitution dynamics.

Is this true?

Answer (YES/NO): NO